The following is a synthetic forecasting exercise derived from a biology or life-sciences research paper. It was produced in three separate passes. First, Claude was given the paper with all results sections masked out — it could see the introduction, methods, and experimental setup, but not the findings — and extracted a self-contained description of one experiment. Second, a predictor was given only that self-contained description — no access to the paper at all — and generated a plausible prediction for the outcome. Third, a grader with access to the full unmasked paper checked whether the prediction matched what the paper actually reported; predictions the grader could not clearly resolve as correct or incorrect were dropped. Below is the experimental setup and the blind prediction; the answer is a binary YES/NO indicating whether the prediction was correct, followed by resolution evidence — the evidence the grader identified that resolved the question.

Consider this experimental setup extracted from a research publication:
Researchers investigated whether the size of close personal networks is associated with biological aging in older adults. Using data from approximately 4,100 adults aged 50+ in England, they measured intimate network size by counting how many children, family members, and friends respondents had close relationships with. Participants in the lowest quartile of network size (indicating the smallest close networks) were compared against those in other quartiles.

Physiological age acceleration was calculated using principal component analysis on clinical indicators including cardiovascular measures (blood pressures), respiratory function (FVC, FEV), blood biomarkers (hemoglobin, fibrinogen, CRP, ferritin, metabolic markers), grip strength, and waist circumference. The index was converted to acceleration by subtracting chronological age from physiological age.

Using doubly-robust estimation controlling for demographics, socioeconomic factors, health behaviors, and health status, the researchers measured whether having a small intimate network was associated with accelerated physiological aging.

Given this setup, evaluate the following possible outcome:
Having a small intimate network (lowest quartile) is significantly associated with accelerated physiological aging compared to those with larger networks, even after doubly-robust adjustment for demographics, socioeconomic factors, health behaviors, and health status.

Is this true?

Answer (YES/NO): YES